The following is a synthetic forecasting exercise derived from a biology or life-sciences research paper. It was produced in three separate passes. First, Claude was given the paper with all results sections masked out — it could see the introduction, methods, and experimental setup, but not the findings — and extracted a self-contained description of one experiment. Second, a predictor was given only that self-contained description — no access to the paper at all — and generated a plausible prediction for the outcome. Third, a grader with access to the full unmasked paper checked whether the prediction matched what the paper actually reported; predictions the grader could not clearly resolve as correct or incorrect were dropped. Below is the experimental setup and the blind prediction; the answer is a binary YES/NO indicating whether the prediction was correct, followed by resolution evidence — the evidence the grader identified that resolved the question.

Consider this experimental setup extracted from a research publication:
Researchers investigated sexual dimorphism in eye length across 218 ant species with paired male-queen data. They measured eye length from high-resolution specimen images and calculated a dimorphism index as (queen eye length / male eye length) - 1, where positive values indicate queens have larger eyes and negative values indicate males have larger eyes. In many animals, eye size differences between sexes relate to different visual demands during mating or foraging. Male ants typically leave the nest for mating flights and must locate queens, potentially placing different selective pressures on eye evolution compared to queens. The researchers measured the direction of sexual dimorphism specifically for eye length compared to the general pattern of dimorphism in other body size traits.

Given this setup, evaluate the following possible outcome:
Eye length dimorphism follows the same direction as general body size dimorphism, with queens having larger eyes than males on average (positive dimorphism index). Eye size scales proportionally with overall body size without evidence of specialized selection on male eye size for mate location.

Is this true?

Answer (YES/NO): NO